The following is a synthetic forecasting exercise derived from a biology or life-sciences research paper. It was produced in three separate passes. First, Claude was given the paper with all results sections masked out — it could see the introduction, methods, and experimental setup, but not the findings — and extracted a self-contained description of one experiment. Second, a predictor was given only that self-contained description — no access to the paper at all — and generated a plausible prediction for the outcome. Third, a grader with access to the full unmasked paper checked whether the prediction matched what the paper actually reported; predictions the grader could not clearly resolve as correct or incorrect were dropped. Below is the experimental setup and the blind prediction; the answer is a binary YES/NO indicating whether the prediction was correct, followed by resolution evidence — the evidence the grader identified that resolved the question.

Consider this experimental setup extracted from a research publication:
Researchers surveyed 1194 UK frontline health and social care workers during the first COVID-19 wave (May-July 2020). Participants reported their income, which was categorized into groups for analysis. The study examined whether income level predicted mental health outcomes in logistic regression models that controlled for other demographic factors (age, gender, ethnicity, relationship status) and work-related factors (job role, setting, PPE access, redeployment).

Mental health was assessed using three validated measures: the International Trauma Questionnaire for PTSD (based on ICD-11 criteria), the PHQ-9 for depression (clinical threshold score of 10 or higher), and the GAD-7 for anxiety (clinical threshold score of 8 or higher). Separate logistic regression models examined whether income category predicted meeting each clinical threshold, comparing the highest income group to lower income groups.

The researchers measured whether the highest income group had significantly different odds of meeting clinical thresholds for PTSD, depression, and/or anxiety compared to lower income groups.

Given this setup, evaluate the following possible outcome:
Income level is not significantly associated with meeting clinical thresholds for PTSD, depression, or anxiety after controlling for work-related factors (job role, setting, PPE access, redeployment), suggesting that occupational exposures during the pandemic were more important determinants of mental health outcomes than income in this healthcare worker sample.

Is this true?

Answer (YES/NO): NO